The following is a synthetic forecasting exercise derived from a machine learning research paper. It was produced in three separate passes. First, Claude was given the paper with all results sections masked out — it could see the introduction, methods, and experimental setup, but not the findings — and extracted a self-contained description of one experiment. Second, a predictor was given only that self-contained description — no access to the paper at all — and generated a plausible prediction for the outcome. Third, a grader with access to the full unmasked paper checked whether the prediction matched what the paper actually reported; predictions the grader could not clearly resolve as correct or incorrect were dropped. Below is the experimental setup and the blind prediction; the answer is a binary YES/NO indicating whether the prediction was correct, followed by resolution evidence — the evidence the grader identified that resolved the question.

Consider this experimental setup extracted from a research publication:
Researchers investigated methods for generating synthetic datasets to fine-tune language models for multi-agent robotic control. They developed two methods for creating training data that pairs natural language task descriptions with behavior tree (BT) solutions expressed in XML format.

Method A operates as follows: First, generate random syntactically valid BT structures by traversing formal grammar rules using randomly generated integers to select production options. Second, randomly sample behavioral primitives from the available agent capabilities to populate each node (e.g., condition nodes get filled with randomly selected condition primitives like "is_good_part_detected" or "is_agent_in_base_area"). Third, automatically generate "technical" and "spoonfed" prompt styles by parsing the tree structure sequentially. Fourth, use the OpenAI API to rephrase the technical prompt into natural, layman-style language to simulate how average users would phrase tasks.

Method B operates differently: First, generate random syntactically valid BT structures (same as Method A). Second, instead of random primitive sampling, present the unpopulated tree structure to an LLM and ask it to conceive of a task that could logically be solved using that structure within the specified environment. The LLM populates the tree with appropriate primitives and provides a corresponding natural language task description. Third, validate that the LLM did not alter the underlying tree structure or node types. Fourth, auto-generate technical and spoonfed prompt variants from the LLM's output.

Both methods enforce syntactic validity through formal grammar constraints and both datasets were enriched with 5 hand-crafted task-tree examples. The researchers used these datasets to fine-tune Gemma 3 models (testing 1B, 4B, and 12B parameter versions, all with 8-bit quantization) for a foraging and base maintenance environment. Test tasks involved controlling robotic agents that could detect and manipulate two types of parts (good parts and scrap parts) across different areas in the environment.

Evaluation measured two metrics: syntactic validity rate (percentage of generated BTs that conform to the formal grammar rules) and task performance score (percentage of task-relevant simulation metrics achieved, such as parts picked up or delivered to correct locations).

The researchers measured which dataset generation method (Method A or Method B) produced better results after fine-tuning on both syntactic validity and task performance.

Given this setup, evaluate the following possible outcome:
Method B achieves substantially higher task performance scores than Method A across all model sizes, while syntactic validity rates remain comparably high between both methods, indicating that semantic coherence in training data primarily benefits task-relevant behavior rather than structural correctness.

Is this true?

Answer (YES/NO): NO